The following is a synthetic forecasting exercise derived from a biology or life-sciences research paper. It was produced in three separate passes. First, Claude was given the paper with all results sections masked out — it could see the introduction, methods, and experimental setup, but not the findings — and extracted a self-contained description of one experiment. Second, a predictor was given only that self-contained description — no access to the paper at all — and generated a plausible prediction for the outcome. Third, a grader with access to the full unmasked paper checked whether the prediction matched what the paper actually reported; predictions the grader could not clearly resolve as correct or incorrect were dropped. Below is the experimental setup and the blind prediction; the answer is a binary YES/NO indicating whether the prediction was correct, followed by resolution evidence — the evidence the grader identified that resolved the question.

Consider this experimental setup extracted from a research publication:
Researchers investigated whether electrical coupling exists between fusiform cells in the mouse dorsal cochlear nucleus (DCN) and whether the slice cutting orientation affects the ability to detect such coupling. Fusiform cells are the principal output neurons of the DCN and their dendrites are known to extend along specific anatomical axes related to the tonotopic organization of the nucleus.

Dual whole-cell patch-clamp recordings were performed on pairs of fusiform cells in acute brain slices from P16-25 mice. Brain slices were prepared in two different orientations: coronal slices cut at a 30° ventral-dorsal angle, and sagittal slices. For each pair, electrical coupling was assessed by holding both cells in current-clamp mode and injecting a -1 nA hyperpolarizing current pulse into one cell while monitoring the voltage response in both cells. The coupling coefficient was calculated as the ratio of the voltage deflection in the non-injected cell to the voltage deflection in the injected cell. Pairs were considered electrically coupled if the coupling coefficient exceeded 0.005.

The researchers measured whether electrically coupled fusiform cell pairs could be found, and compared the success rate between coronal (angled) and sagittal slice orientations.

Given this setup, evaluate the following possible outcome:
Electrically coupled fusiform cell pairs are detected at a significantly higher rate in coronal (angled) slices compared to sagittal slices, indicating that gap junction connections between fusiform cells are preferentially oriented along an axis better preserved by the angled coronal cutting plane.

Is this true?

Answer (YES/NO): YES